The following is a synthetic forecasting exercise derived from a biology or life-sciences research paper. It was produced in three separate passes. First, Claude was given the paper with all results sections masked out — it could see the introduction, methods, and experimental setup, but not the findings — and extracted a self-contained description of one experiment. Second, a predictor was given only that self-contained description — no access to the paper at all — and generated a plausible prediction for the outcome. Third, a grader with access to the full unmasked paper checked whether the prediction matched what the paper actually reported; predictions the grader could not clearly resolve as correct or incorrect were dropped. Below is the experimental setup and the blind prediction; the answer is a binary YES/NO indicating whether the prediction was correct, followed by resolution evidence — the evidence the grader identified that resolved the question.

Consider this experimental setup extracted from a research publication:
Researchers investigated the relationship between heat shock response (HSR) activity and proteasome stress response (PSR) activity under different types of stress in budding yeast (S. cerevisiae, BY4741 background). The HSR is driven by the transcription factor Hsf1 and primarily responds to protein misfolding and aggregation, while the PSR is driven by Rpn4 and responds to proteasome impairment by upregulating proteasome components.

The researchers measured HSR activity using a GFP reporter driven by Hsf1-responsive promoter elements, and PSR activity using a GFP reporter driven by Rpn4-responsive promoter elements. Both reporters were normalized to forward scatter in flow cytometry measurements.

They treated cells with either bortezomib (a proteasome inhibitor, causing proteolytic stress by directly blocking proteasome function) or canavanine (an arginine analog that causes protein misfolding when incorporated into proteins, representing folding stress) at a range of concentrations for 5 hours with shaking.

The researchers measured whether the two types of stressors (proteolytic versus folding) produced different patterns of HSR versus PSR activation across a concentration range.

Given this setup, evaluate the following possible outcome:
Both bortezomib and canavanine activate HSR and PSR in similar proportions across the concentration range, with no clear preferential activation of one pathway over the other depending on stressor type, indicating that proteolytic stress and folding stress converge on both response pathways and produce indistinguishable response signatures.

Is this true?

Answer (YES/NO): NO